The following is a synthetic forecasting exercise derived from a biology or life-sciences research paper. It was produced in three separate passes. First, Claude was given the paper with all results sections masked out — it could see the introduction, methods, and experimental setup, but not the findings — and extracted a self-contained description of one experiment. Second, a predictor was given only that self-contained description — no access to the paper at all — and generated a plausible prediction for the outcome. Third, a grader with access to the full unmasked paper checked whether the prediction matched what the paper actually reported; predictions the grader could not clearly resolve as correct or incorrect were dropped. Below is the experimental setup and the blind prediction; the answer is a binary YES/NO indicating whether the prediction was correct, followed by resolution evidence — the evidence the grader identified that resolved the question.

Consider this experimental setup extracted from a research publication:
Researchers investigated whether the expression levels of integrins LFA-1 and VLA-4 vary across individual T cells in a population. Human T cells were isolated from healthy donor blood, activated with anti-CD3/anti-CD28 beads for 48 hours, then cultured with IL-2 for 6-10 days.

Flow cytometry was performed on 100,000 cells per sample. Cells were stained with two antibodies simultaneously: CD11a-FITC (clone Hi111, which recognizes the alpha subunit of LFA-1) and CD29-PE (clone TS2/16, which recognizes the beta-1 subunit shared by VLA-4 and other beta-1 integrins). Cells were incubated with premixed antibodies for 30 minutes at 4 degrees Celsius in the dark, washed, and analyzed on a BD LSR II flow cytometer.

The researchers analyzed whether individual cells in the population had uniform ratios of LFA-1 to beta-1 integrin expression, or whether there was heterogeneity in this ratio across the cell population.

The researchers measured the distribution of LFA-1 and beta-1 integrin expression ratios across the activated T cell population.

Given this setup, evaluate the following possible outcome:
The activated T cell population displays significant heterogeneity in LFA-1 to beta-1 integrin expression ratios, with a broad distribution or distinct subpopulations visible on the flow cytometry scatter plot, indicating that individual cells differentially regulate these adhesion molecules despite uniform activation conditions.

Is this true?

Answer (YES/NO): NO